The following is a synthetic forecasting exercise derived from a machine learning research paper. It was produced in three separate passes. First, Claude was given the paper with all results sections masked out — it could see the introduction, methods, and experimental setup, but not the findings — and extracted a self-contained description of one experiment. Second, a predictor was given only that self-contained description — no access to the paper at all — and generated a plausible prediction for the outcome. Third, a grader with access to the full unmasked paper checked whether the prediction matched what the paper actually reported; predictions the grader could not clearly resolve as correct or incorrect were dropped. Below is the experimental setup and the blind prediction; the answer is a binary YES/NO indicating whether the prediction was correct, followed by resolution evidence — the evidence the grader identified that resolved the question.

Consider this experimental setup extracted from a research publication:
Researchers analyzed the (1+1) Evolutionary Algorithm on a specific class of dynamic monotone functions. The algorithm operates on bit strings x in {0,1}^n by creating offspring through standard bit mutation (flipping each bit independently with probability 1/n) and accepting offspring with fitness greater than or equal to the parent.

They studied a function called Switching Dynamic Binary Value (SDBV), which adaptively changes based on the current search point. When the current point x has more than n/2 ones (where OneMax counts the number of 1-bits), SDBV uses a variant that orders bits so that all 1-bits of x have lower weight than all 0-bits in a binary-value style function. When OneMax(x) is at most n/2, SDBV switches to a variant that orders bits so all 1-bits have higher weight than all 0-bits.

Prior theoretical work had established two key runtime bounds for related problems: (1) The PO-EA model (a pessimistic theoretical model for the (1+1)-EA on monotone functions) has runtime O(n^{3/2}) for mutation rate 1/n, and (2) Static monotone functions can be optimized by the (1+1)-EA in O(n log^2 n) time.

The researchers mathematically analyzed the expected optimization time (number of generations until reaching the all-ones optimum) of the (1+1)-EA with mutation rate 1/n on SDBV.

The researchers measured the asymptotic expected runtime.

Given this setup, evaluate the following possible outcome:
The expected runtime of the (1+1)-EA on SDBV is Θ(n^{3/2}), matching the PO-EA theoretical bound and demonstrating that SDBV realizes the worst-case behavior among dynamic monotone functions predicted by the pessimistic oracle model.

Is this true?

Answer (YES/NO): YES